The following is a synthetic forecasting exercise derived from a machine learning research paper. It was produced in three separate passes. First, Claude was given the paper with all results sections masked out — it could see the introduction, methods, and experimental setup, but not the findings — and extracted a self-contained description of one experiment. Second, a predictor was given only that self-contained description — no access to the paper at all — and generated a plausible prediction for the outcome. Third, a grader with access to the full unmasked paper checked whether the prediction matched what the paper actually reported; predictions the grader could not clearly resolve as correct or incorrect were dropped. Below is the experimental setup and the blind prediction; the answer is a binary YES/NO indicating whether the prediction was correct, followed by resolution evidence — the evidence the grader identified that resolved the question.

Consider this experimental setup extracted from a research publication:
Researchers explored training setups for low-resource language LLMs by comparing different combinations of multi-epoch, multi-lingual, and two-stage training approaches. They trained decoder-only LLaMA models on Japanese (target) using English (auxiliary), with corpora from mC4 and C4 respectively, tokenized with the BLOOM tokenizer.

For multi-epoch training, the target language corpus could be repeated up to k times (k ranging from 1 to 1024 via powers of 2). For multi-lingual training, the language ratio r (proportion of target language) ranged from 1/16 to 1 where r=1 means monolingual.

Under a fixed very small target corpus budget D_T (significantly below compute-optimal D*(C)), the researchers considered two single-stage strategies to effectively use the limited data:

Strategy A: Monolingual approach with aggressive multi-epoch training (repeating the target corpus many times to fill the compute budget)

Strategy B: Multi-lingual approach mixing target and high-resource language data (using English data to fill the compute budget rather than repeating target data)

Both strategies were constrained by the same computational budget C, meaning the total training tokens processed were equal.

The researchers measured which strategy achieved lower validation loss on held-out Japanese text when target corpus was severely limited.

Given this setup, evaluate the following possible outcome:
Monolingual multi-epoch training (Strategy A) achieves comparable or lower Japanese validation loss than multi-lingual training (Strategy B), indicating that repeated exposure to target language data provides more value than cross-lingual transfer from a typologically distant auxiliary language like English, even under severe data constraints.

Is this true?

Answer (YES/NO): NO